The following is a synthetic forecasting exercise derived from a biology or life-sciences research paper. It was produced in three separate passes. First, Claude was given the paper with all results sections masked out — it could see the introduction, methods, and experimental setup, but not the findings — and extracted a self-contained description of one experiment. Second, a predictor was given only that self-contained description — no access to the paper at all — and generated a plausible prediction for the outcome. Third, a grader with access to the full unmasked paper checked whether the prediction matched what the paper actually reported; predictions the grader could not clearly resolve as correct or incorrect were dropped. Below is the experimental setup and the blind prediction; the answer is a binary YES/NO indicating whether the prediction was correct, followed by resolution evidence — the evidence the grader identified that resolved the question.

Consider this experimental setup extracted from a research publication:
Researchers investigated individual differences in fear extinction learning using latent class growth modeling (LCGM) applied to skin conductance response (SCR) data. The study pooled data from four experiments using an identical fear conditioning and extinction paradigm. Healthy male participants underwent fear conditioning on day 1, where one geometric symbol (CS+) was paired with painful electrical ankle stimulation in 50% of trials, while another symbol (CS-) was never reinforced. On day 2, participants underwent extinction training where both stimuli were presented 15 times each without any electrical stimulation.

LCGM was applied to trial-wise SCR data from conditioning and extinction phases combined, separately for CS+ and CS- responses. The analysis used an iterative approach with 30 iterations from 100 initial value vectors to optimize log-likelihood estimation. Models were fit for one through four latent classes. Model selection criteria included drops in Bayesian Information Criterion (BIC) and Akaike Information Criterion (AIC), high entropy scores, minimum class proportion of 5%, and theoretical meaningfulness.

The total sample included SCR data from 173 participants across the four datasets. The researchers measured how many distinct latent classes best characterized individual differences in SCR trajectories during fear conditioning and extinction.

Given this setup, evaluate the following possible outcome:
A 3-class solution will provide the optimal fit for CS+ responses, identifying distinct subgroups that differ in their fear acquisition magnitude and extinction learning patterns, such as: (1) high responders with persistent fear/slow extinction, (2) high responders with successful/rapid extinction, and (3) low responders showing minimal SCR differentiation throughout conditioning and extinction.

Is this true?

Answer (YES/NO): NO